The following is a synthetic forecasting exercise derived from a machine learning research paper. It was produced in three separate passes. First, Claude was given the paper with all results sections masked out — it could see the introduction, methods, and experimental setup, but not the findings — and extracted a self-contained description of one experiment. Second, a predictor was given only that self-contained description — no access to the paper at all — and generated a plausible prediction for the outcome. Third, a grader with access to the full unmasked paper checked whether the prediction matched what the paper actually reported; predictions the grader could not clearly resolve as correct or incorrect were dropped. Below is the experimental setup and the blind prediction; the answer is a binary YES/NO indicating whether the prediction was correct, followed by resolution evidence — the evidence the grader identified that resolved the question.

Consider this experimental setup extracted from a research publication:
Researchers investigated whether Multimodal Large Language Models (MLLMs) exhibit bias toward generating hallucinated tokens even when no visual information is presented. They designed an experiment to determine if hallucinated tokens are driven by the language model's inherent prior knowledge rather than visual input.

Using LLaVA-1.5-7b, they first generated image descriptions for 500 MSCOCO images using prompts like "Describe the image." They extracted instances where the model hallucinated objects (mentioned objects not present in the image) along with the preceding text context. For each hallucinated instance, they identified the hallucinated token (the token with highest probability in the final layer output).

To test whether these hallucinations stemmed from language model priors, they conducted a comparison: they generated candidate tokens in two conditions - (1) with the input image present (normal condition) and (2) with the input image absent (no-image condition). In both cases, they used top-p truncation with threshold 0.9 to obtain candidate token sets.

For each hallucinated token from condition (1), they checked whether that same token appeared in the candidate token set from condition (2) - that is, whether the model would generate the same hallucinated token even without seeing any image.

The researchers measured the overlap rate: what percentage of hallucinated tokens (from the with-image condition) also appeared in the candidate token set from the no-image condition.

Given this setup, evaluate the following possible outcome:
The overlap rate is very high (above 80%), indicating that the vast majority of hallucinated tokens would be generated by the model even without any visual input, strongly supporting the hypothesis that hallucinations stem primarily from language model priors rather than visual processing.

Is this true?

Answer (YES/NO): YES